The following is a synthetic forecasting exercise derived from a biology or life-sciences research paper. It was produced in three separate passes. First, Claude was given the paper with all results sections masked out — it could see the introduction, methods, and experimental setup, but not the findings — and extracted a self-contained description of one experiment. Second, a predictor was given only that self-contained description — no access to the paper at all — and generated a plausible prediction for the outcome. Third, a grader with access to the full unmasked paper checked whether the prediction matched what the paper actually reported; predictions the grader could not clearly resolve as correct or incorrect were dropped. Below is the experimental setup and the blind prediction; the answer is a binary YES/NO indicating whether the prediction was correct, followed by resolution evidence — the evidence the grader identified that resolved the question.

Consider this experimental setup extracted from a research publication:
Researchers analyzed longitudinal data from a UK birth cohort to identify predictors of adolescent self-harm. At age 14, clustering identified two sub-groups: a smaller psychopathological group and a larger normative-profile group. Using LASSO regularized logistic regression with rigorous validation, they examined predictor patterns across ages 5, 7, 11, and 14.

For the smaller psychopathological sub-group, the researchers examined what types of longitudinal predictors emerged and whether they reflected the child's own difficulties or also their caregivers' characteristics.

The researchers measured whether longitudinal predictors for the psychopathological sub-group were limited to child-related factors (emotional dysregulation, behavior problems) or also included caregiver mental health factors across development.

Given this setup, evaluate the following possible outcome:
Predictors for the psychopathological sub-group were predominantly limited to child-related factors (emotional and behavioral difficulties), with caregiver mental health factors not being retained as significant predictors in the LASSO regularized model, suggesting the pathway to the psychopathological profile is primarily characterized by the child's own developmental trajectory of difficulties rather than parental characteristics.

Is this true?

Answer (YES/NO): NO